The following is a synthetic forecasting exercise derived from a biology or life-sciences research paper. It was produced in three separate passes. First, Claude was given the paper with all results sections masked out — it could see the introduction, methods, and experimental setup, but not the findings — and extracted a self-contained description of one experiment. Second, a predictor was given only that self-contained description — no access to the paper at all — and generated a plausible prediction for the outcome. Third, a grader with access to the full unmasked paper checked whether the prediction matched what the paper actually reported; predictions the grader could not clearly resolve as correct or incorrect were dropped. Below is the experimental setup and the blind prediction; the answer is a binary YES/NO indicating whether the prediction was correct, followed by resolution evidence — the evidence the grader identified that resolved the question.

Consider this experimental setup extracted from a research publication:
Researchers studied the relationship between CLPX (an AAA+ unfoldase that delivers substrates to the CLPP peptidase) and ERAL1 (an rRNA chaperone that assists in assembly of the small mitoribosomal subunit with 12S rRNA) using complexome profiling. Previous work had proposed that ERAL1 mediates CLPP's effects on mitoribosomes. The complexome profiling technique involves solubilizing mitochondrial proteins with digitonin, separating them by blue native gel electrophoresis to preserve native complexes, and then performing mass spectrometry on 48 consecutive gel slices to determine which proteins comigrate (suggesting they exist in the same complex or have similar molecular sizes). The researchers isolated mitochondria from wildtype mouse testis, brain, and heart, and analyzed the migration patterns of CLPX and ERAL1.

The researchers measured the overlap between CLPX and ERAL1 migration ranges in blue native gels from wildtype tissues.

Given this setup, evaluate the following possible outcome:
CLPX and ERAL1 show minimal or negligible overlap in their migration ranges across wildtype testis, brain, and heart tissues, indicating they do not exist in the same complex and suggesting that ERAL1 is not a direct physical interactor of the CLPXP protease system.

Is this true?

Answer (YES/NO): YES